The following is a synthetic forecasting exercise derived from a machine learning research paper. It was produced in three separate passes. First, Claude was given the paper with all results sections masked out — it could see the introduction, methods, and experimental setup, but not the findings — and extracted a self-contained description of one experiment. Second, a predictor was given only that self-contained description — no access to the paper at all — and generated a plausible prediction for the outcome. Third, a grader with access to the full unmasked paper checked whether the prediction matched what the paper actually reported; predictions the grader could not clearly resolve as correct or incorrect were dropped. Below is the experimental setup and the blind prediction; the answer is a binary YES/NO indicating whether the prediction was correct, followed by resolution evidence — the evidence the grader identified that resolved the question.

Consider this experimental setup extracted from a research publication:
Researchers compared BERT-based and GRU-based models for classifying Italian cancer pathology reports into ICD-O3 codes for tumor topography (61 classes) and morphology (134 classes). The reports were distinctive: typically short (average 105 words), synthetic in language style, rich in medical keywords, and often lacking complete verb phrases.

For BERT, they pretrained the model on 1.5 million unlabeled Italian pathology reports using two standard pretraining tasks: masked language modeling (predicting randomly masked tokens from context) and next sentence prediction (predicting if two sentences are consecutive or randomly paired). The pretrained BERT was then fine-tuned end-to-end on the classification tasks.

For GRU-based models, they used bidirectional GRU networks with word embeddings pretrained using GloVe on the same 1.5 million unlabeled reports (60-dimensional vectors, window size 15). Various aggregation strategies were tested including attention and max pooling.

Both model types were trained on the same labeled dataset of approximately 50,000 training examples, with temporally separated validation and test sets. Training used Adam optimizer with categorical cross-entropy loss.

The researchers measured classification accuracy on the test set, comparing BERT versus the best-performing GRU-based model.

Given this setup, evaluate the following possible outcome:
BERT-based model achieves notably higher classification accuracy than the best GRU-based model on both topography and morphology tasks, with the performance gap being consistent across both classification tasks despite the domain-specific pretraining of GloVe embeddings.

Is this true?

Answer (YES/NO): NO